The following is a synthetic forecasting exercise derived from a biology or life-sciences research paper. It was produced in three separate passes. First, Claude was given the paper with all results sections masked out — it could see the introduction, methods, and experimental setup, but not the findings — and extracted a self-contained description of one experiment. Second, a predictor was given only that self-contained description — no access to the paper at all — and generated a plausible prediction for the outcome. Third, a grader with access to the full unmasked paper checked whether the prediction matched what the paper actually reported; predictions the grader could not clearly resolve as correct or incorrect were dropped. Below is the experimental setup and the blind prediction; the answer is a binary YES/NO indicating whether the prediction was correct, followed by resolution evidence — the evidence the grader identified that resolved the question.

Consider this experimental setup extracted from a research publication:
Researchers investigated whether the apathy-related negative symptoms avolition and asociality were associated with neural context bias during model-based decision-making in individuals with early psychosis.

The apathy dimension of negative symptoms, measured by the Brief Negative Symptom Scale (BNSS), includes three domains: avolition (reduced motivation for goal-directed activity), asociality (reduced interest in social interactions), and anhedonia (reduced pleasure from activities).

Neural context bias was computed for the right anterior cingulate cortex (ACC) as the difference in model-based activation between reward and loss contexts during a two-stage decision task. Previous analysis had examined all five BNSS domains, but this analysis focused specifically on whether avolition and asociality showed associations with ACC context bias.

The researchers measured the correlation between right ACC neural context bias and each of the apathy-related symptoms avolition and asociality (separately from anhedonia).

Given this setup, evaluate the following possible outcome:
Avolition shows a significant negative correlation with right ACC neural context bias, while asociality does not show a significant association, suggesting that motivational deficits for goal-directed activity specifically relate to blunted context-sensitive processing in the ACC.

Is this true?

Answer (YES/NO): NO